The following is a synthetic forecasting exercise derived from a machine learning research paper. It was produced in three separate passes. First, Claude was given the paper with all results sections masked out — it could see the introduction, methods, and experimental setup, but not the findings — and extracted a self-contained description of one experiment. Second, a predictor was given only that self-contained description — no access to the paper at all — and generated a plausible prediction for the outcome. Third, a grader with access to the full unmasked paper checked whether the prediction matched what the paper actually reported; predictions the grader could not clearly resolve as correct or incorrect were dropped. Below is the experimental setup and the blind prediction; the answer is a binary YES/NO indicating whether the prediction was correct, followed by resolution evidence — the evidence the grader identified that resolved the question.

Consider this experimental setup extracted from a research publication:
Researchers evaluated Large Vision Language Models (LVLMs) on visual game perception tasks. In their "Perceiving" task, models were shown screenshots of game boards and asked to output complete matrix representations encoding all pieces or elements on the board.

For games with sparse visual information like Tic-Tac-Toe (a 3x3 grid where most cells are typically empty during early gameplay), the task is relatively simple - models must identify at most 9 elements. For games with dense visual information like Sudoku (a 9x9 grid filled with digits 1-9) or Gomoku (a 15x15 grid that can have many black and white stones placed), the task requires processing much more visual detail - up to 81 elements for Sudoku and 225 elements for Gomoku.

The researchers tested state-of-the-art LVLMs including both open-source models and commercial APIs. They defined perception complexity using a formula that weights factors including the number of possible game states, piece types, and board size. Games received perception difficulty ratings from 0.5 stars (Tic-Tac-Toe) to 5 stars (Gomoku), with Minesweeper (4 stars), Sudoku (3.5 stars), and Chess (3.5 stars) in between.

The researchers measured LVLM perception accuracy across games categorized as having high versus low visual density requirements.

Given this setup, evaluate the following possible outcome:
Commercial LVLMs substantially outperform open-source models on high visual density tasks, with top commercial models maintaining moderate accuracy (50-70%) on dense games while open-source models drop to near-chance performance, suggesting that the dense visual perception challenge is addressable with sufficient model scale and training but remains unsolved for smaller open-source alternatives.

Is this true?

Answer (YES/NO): NO